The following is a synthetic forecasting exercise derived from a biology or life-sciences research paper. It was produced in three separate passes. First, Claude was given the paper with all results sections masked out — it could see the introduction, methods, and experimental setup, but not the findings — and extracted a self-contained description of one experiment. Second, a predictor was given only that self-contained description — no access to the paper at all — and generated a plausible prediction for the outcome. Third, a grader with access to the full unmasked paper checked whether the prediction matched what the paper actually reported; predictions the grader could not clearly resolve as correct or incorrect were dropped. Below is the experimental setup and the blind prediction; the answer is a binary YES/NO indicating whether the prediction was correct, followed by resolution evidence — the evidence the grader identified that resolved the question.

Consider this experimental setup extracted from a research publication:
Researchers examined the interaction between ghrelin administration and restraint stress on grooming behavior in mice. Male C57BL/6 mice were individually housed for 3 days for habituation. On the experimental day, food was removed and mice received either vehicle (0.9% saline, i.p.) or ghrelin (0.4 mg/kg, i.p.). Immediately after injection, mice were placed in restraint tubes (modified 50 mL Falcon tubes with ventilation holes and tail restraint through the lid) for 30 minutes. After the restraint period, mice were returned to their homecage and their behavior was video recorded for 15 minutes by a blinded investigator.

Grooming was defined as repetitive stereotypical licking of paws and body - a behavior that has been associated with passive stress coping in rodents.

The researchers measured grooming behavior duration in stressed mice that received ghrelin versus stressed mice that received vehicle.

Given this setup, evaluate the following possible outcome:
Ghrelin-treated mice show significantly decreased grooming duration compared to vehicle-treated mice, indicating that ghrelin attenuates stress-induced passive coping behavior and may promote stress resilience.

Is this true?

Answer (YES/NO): YES